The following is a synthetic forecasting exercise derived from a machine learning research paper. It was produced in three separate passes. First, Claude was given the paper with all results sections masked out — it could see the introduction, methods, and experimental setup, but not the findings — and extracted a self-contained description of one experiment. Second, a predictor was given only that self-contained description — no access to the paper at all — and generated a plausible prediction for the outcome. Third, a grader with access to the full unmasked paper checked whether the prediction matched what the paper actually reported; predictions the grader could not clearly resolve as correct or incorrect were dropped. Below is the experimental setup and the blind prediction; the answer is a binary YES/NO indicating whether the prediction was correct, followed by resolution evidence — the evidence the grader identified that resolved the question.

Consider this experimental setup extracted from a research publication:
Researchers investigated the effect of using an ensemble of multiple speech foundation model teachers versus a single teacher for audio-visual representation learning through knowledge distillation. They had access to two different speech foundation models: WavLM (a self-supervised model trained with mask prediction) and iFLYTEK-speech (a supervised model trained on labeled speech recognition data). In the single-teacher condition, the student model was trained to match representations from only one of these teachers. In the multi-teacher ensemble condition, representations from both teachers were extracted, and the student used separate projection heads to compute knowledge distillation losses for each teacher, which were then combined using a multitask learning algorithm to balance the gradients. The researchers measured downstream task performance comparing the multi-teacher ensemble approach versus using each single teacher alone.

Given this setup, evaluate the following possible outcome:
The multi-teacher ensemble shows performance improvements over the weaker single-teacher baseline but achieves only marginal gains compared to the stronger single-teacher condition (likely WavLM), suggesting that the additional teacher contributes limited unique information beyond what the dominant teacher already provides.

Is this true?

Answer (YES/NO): NO